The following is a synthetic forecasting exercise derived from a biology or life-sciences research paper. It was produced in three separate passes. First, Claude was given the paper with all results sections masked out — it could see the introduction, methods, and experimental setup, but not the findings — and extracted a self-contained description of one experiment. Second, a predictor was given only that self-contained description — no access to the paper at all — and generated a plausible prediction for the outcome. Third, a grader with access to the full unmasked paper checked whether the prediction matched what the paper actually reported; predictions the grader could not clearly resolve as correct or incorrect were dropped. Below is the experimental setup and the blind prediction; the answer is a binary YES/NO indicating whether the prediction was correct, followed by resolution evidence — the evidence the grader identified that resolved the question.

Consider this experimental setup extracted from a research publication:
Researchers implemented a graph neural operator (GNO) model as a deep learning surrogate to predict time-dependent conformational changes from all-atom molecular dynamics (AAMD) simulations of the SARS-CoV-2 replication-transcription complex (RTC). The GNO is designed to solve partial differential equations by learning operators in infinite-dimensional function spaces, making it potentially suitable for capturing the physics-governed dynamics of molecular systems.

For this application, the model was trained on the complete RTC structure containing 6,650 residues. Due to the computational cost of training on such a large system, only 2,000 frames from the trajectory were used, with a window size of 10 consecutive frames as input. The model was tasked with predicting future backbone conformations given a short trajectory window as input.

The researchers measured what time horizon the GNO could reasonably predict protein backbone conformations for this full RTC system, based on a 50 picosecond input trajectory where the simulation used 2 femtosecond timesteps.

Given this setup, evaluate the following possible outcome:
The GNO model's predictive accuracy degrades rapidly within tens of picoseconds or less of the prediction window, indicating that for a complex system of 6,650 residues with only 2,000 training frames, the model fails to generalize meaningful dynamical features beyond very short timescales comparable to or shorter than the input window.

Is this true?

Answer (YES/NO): NO